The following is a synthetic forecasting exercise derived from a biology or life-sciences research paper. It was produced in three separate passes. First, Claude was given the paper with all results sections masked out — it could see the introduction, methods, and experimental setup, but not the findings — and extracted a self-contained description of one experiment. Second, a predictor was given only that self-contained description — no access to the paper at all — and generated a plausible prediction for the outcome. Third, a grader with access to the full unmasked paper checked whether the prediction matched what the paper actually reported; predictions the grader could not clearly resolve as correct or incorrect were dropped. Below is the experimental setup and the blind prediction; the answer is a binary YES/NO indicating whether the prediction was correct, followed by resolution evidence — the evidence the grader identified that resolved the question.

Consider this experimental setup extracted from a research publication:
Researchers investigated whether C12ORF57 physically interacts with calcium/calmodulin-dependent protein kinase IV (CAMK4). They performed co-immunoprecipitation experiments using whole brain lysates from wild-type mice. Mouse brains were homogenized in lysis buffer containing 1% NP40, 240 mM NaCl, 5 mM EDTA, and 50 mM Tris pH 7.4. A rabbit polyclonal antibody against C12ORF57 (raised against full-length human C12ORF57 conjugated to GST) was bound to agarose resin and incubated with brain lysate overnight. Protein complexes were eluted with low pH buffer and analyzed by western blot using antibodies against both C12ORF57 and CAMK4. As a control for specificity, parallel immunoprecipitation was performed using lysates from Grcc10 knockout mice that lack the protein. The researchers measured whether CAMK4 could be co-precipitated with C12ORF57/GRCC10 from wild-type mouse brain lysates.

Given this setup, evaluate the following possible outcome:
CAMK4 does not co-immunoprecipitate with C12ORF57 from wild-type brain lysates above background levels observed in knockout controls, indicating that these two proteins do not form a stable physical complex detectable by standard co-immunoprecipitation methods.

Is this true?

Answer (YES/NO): NO